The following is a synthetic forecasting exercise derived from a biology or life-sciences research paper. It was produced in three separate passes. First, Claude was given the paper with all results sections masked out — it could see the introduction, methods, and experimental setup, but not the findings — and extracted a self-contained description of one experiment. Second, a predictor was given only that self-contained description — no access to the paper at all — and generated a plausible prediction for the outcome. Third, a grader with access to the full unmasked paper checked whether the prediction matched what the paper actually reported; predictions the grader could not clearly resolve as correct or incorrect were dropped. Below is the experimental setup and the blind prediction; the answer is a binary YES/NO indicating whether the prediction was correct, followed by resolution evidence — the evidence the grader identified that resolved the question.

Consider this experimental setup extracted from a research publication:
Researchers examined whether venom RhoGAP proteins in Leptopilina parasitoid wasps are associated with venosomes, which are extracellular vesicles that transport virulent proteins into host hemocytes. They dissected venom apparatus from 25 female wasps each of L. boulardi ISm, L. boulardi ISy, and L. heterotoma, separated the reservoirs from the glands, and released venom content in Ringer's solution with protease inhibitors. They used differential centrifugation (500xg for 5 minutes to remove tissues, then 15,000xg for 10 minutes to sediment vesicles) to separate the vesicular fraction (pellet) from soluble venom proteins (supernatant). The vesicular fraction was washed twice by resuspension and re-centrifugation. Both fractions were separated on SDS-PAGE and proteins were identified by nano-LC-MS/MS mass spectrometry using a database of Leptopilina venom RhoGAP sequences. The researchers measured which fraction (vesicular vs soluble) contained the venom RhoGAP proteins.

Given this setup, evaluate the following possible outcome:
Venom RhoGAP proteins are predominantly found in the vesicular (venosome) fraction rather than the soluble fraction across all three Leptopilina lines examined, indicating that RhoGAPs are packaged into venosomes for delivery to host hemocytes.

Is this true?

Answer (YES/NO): YES